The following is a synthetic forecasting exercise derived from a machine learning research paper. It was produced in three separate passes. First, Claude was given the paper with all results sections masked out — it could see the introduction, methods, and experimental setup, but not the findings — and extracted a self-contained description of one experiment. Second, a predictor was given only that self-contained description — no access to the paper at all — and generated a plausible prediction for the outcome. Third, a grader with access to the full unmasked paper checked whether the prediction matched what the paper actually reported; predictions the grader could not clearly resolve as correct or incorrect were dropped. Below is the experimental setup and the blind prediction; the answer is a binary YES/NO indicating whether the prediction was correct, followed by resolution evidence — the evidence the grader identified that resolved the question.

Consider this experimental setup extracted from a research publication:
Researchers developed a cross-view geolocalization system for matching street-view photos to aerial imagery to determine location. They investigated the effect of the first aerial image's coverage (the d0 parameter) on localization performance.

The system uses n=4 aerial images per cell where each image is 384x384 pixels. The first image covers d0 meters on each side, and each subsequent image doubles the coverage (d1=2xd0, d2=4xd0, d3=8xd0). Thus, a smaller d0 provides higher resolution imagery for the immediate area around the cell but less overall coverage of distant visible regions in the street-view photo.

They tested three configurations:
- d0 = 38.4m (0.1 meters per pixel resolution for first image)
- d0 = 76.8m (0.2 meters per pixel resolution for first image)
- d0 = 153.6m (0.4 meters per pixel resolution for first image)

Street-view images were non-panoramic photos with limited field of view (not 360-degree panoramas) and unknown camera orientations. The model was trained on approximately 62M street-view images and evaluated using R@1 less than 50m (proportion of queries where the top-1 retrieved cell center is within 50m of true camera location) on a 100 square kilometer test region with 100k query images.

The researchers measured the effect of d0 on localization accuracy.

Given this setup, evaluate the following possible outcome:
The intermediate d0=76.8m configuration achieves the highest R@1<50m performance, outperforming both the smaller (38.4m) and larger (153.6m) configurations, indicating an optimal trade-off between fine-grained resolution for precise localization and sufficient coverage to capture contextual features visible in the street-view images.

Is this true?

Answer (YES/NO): NO